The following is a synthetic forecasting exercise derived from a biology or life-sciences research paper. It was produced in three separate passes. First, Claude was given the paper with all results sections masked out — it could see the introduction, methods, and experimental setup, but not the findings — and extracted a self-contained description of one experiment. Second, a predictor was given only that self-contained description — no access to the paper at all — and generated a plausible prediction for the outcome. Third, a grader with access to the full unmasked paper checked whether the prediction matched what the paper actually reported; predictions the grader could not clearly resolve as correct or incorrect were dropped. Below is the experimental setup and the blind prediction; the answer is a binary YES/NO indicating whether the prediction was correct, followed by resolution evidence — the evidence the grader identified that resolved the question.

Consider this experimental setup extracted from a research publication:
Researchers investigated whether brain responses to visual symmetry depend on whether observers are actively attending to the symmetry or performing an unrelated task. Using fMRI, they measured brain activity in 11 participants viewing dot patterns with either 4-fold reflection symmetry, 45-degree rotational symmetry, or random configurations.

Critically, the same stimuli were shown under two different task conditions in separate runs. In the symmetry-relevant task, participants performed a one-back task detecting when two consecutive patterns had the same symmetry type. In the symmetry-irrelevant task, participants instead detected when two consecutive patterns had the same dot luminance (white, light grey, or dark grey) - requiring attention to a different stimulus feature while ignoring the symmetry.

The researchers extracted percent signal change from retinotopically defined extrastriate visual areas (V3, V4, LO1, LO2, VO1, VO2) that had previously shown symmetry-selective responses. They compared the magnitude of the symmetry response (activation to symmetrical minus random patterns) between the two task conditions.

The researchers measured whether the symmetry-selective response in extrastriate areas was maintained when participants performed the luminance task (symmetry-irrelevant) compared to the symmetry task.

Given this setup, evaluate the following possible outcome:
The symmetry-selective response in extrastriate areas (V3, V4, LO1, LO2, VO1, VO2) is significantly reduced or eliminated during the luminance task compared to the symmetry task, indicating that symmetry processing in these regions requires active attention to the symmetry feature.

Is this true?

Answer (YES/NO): NO